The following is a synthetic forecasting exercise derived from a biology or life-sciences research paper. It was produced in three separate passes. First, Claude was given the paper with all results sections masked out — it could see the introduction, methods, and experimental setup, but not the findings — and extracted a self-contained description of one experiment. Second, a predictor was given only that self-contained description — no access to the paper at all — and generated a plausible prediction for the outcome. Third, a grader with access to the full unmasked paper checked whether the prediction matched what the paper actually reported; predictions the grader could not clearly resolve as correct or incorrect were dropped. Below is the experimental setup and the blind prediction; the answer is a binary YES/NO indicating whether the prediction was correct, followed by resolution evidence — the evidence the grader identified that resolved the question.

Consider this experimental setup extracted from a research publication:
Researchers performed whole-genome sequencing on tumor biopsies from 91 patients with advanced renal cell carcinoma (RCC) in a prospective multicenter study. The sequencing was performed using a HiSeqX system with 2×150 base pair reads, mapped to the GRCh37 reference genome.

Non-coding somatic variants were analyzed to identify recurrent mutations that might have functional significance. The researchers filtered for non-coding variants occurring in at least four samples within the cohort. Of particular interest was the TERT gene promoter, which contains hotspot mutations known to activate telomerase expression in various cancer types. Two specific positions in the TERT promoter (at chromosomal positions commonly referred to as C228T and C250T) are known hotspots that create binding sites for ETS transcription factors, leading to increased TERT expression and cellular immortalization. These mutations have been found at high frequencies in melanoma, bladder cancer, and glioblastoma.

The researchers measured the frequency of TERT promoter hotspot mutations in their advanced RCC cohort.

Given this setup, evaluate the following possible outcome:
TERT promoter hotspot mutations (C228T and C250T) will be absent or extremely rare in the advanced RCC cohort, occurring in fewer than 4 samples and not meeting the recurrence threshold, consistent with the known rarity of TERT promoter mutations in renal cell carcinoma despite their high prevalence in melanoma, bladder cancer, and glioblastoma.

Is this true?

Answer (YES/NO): NO